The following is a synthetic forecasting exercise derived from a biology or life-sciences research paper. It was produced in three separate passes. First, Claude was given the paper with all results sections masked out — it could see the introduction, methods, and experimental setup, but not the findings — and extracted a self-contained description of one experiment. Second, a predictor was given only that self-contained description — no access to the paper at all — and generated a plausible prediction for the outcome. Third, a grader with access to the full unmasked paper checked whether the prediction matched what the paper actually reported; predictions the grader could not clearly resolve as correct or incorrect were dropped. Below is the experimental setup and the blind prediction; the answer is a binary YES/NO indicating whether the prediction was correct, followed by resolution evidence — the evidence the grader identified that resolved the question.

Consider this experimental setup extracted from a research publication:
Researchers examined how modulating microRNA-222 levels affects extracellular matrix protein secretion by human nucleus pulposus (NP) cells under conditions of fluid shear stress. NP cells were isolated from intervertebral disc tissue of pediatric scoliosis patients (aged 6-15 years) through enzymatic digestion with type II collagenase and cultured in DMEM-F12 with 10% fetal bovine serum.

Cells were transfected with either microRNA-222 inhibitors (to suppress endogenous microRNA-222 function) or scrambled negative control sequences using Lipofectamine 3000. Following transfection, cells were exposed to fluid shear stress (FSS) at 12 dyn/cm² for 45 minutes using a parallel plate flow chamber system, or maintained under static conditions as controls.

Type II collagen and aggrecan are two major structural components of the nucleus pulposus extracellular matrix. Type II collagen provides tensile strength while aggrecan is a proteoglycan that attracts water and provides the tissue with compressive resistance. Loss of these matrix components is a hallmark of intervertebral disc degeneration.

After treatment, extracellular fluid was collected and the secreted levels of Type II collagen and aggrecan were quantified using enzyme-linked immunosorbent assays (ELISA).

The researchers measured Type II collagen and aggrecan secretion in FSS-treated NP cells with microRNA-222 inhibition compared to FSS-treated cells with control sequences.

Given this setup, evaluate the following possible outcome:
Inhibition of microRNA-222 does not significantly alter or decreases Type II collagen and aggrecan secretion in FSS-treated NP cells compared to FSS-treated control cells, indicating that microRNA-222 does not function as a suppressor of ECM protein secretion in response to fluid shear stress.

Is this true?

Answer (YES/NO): NO